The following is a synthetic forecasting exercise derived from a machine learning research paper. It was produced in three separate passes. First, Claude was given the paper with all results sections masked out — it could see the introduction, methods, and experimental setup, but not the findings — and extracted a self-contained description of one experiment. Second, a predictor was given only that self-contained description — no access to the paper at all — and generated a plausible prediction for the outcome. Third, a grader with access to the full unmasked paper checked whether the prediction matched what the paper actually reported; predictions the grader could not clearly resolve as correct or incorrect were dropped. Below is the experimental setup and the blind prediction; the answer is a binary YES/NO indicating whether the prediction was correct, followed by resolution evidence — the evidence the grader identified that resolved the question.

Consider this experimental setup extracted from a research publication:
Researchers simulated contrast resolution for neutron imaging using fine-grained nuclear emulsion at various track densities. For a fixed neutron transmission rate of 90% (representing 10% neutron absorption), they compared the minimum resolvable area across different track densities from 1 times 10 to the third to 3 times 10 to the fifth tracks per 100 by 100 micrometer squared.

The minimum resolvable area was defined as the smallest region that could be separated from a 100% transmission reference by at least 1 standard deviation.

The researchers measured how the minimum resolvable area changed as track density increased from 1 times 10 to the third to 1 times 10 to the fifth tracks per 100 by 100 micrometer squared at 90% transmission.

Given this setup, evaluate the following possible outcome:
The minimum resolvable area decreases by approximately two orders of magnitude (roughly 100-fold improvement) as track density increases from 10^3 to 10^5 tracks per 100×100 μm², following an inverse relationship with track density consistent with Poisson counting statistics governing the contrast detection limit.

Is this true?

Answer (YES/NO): YES